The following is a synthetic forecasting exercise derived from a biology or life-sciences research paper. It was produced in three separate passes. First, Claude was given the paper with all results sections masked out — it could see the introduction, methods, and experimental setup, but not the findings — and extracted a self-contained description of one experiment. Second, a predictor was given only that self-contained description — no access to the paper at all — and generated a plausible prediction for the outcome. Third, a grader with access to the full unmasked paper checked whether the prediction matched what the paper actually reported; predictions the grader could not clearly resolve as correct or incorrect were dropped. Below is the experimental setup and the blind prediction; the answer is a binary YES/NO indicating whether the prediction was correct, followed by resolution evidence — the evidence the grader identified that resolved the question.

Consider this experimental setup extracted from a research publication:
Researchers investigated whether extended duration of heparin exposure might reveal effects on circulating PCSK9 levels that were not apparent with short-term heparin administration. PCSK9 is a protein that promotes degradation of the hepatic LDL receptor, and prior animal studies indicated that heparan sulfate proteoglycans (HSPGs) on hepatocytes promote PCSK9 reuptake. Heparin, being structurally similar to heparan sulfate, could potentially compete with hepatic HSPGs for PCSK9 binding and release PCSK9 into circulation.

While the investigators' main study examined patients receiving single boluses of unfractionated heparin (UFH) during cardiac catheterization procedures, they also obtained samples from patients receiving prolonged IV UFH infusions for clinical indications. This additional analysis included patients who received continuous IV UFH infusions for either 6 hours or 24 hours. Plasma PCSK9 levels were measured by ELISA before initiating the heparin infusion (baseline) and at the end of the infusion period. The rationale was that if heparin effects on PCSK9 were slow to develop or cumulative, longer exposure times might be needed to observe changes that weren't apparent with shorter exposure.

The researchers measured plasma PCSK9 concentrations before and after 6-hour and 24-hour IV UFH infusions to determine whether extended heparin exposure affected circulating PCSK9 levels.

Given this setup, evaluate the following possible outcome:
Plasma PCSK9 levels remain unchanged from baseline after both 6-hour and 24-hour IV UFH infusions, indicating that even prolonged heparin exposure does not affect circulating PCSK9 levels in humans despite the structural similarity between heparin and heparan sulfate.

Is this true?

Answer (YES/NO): YES